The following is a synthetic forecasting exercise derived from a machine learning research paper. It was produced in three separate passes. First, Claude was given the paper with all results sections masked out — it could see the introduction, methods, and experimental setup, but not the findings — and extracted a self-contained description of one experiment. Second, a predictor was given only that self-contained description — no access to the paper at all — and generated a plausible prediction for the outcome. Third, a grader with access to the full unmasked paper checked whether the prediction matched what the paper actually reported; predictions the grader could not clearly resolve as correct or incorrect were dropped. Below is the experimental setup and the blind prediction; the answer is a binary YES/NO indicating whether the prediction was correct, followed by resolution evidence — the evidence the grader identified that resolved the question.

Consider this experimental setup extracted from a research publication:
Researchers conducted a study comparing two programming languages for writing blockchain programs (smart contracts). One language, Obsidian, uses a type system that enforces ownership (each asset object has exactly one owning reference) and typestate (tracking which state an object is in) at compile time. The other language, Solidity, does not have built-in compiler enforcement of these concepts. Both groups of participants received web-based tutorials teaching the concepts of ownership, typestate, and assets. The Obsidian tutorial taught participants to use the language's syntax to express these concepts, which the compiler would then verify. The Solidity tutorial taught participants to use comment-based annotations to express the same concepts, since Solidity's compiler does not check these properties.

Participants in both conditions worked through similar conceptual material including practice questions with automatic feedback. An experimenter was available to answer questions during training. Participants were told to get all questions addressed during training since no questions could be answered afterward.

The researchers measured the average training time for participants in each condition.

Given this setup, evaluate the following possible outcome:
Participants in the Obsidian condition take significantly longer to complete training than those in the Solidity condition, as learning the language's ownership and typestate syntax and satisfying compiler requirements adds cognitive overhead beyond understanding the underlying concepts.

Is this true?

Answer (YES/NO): NO